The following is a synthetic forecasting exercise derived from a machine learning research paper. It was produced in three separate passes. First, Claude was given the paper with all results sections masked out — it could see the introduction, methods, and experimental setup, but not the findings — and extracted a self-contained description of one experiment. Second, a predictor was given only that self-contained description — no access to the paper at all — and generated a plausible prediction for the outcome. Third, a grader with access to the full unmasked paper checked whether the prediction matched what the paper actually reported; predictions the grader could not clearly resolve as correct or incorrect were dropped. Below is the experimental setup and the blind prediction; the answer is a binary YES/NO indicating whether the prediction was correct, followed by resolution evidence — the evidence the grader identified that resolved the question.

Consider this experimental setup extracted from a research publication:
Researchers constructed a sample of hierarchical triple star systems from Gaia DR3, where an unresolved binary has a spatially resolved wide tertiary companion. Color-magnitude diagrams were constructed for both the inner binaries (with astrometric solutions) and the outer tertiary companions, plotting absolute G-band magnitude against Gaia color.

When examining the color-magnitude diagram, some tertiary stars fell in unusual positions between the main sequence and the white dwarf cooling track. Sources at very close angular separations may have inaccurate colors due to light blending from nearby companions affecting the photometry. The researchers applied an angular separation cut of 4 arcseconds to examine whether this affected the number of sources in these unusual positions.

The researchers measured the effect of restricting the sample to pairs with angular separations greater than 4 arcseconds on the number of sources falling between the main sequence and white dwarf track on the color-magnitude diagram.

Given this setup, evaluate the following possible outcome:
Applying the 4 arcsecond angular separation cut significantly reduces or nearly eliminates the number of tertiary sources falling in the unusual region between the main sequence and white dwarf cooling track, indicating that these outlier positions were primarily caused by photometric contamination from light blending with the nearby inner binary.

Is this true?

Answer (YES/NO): YES